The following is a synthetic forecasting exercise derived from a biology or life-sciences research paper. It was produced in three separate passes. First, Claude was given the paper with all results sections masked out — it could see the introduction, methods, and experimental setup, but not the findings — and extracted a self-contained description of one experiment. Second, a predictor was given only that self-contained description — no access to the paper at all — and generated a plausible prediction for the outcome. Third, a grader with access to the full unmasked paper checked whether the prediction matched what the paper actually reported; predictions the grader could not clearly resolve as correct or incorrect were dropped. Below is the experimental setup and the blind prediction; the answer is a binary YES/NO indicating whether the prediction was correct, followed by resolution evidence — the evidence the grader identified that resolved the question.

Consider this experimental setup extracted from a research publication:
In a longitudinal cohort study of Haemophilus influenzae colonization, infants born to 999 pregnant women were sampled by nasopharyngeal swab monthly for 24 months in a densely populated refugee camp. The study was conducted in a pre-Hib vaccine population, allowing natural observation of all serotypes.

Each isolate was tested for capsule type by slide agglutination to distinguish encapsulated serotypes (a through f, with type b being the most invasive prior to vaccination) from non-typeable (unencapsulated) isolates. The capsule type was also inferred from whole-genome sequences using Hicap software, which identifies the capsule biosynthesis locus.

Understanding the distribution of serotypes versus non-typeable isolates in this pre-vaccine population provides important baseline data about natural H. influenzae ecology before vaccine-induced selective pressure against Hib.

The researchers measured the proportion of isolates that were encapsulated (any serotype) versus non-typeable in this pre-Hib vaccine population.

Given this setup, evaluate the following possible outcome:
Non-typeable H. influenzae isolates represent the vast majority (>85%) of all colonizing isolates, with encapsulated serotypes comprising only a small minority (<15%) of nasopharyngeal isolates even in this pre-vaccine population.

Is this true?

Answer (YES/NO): YES